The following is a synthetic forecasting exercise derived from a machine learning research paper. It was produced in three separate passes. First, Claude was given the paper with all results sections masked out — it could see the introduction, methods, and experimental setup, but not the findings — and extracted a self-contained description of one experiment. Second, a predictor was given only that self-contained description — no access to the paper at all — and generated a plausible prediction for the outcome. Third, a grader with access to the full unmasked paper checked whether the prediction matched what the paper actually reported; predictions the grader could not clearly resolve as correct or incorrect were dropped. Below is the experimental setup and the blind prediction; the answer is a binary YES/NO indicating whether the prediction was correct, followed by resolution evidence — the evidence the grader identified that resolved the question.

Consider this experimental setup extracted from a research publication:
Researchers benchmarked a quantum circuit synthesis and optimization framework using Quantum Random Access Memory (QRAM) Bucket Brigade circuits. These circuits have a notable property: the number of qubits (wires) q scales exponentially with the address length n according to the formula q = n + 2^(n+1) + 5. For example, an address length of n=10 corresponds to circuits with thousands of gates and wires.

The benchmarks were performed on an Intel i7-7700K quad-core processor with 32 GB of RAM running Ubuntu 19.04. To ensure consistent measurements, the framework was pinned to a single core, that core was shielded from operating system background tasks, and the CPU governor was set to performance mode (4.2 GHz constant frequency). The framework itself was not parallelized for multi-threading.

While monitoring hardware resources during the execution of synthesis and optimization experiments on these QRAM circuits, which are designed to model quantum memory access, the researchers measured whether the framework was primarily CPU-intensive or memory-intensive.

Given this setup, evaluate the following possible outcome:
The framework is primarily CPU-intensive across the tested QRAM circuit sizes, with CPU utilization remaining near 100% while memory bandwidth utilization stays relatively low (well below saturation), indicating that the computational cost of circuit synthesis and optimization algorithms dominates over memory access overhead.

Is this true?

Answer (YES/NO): NO